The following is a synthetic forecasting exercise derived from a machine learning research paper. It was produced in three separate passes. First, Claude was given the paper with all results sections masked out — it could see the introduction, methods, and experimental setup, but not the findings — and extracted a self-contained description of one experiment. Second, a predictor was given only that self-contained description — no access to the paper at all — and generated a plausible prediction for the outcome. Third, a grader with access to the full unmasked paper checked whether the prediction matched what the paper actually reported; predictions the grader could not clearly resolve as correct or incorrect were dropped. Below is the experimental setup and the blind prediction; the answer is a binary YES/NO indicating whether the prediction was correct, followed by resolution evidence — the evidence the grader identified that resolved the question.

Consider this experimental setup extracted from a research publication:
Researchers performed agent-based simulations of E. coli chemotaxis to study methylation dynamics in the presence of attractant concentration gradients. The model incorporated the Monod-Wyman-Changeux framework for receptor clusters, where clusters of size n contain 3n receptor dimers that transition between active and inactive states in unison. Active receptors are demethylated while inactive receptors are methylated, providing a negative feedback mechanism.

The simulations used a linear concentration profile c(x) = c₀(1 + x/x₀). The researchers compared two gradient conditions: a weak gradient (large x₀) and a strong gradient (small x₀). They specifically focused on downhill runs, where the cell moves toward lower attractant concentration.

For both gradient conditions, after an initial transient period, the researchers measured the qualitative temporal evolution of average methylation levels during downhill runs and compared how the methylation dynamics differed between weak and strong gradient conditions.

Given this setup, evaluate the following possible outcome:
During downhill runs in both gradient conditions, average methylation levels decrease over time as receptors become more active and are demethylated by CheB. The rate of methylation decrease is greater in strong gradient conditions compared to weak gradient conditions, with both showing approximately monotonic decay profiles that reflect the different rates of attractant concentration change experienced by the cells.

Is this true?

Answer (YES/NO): NO